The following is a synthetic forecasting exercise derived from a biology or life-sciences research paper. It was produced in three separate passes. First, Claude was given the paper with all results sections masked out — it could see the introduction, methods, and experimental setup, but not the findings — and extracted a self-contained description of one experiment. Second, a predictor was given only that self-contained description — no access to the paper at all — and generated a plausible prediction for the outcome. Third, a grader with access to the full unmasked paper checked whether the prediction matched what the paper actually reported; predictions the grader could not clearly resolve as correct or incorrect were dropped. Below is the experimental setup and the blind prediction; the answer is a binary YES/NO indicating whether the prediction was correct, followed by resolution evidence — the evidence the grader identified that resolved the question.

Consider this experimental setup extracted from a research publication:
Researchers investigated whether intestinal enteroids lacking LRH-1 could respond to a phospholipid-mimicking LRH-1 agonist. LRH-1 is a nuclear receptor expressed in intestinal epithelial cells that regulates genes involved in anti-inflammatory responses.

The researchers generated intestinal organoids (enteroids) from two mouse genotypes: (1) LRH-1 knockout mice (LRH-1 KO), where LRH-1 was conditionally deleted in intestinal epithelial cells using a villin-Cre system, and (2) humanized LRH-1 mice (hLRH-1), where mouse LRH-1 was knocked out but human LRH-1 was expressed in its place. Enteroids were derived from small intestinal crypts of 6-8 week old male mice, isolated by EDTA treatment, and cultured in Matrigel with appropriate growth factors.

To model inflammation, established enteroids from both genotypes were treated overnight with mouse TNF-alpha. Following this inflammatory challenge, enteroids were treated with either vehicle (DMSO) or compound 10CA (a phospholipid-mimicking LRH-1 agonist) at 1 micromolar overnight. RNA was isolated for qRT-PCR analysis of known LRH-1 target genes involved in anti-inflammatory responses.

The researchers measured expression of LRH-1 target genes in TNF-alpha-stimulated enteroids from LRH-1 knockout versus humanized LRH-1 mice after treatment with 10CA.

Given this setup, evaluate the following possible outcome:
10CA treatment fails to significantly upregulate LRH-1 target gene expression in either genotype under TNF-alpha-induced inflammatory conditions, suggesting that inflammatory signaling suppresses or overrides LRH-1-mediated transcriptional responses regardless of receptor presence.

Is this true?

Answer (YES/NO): NO